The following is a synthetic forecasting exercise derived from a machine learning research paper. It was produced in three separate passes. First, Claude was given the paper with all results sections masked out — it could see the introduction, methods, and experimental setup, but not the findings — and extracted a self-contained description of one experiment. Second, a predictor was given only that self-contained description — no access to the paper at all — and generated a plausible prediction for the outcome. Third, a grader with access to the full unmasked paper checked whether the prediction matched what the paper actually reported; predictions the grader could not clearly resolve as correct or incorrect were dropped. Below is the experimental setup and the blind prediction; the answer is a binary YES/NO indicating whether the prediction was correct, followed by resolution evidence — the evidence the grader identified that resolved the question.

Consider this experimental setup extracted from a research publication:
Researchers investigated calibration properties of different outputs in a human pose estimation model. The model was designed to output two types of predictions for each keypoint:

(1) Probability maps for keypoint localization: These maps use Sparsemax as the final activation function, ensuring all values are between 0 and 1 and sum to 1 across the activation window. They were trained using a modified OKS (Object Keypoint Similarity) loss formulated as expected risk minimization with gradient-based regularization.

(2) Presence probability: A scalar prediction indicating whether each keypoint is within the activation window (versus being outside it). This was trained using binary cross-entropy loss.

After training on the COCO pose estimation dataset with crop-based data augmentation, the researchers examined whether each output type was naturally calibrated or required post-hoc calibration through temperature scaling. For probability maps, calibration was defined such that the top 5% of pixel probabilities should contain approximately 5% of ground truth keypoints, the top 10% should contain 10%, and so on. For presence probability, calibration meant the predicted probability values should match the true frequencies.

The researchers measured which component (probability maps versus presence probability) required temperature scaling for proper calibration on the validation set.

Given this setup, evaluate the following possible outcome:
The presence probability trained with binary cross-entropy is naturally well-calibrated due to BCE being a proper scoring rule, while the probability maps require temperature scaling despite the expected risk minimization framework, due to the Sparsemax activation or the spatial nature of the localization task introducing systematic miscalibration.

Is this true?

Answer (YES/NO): YES